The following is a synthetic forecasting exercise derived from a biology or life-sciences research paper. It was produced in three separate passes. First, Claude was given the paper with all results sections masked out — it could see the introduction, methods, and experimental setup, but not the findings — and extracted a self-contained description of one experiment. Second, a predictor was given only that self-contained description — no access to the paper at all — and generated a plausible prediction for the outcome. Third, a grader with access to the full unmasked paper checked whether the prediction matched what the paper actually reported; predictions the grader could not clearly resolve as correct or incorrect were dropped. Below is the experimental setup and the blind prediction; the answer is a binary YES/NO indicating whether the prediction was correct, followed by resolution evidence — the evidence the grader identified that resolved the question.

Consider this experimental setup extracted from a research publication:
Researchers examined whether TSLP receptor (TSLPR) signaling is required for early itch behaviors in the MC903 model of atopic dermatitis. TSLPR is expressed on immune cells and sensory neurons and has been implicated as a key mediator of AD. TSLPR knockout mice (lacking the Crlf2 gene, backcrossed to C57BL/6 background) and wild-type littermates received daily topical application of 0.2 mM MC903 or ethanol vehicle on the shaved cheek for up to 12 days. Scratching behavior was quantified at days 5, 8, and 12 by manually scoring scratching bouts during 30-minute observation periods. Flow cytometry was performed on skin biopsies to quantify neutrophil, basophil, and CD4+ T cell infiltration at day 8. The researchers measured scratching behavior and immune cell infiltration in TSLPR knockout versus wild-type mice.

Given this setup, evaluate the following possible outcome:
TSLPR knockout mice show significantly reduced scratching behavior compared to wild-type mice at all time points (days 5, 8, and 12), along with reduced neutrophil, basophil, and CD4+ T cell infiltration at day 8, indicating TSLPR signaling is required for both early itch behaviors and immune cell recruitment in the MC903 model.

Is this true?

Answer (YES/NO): NO